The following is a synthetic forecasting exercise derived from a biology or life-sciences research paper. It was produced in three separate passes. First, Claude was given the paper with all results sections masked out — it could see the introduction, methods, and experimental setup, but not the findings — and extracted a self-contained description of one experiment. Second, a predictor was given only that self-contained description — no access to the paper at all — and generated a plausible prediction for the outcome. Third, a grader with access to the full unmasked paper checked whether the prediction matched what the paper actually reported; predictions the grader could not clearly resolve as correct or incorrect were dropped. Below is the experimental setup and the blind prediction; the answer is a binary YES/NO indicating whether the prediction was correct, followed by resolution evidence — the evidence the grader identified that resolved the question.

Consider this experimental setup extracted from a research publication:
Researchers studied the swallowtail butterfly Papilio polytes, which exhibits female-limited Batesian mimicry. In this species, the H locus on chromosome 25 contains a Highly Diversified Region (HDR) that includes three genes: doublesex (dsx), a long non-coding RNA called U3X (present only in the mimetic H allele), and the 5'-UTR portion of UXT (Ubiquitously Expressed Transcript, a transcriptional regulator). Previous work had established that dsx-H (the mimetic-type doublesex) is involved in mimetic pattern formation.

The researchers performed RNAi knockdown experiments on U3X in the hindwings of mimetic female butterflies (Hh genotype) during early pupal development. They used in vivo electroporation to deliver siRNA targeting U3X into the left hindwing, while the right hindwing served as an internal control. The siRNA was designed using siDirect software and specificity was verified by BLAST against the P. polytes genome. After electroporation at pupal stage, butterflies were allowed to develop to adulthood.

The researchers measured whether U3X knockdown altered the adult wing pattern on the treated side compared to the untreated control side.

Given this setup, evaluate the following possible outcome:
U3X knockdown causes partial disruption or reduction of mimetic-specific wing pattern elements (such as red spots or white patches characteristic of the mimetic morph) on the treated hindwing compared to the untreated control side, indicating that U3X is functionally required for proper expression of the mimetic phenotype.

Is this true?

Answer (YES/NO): NO